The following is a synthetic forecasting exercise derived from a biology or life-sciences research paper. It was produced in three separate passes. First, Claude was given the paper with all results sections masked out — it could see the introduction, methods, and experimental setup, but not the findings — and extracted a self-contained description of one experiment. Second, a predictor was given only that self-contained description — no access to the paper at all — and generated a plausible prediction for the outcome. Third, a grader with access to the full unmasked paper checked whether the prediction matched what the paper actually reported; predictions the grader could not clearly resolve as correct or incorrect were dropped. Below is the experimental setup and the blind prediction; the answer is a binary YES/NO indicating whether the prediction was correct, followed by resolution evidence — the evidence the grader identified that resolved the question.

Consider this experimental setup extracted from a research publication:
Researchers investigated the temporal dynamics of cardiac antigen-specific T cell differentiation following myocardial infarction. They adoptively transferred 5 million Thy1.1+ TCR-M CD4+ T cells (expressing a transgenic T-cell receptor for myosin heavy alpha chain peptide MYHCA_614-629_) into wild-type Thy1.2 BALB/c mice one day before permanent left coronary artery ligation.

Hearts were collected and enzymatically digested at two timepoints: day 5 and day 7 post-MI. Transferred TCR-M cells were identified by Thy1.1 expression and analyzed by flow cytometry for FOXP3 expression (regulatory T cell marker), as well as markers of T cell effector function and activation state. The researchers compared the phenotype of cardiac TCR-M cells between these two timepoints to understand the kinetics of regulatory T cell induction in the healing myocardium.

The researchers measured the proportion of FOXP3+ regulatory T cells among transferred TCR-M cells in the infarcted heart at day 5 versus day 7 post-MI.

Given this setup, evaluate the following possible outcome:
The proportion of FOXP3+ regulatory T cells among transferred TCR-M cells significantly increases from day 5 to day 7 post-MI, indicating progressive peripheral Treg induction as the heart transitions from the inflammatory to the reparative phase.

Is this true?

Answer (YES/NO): NO